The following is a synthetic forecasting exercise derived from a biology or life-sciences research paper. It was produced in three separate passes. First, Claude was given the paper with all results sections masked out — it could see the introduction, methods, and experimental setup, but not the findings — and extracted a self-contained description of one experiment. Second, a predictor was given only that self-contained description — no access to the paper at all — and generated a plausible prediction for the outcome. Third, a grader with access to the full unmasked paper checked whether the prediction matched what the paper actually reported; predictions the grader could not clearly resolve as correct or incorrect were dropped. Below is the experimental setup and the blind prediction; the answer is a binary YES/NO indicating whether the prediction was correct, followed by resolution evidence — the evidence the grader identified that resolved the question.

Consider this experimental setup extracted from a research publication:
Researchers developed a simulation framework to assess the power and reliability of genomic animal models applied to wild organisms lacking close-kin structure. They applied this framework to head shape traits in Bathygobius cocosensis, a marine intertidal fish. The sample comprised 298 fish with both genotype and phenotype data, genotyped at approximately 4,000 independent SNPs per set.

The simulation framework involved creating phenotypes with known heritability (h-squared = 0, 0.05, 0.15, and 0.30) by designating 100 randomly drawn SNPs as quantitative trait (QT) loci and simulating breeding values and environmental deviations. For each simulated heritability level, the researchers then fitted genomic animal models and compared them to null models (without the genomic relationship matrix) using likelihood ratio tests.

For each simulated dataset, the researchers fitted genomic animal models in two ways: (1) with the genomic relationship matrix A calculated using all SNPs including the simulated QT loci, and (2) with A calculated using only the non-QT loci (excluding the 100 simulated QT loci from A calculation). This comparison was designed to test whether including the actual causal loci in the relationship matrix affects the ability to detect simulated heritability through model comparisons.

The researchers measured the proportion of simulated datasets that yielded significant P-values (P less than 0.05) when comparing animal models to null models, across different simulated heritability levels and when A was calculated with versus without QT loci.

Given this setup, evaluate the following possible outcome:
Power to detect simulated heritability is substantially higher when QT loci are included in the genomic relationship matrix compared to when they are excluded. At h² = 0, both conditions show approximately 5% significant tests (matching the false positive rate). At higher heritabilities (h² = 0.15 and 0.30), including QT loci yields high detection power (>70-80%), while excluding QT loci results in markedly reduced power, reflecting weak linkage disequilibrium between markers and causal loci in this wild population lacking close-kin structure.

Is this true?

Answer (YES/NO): NO